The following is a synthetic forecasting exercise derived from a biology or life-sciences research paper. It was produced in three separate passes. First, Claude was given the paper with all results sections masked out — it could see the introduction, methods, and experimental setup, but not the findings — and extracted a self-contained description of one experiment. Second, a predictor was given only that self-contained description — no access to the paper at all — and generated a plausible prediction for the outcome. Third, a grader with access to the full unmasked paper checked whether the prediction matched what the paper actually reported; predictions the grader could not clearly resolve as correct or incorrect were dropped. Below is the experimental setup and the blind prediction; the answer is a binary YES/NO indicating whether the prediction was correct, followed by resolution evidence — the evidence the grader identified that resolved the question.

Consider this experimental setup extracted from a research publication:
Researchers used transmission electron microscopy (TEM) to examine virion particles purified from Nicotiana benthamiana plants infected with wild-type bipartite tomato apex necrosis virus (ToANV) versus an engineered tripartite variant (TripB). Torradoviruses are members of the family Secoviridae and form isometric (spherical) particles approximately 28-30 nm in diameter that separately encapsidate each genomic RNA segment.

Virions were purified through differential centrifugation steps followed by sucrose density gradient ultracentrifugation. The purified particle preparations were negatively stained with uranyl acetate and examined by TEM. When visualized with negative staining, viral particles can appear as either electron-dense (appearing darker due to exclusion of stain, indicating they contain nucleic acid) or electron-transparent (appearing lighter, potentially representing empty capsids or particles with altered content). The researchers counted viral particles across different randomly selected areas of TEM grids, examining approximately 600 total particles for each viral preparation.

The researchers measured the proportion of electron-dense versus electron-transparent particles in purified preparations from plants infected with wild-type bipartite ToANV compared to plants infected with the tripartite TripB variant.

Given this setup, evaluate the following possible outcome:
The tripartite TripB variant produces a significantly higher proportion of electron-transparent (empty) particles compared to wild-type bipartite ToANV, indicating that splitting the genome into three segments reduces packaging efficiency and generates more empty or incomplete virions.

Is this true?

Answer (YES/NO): YES